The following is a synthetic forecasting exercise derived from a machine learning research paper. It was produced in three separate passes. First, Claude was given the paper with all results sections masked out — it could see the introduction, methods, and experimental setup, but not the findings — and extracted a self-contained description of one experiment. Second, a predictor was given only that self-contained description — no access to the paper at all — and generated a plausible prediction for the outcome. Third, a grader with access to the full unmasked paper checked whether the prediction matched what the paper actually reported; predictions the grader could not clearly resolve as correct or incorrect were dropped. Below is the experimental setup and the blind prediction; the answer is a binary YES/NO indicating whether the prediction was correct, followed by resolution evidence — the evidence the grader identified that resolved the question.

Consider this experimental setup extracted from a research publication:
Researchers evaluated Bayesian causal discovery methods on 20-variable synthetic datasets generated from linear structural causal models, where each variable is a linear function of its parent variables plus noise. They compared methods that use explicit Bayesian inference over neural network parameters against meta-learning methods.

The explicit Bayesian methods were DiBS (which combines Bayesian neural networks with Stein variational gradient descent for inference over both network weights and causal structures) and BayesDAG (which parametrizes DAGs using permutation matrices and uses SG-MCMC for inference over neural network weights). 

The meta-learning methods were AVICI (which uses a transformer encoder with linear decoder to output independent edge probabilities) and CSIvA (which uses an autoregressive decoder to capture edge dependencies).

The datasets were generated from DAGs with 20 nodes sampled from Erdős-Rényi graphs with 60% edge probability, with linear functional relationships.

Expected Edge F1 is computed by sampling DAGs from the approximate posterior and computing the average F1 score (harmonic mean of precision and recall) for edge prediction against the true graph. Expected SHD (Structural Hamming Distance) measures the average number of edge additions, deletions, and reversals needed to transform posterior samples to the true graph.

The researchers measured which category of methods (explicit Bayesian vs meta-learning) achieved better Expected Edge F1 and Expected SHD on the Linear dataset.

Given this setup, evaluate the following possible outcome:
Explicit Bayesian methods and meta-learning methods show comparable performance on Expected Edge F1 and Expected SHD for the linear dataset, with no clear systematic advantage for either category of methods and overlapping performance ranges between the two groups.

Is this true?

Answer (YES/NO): NO